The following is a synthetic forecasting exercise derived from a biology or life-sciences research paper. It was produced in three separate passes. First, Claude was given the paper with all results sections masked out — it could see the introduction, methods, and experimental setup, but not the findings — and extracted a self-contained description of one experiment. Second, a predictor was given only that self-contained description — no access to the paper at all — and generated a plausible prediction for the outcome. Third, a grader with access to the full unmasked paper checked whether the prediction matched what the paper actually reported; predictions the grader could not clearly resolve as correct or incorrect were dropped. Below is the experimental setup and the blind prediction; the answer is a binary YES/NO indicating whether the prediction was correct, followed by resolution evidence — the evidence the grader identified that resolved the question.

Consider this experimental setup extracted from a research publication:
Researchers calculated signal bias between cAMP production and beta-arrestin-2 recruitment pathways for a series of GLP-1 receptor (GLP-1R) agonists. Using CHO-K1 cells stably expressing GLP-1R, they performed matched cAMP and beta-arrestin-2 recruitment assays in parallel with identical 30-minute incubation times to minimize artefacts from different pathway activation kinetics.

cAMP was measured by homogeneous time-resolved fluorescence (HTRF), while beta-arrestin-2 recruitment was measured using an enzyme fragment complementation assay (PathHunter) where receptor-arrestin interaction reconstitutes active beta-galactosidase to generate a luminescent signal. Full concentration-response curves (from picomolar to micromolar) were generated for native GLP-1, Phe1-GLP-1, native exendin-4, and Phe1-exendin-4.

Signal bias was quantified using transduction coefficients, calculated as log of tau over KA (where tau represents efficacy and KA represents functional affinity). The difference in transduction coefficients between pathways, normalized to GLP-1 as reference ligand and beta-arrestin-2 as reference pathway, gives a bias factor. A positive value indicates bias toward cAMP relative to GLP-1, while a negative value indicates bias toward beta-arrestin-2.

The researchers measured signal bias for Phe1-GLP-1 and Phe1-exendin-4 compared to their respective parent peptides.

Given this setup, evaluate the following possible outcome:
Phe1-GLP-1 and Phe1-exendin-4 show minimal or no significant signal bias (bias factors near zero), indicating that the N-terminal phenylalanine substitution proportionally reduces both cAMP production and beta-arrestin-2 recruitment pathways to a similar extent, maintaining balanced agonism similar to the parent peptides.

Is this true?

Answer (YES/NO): NO